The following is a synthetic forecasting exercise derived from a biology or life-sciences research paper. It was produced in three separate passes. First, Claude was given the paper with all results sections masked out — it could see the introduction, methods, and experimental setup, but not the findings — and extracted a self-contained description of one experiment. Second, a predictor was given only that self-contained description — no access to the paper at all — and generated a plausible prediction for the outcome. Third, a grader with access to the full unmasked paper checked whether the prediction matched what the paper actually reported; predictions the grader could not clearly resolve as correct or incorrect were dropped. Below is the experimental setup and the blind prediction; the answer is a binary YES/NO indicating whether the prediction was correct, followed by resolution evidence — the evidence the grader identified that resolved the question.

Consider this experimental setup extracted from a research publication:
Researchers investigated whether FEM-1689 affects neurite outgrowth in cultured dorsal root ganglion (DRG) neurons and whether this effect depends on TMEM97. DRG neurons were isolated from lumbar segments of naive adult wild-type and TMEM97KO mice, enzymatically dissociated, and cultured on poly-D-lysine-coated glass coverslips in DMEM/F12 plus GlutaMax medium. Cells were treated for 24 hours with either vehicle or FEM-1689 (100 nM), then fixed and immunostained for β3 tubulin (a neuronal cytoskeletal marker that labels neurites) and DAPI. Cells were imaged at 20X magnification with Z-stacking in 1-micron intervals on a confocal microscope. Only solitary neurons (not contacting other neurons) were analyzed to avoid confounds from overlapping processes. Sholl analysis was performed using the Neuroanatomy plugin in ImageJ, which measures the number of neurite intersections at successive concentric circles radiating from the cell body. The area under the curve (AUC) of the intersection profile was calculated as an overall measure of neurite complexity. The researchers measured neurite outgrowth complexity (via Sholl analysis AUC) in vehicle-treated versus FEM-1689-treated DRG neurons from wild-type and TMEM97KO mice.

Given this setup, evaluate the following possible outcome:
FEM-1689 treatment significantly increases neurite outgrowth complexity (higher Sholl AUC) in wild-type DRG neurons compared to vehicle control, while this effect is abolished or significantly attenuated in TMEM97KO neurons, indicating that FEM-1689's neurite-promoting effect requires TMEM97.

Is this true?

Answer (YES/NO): YES